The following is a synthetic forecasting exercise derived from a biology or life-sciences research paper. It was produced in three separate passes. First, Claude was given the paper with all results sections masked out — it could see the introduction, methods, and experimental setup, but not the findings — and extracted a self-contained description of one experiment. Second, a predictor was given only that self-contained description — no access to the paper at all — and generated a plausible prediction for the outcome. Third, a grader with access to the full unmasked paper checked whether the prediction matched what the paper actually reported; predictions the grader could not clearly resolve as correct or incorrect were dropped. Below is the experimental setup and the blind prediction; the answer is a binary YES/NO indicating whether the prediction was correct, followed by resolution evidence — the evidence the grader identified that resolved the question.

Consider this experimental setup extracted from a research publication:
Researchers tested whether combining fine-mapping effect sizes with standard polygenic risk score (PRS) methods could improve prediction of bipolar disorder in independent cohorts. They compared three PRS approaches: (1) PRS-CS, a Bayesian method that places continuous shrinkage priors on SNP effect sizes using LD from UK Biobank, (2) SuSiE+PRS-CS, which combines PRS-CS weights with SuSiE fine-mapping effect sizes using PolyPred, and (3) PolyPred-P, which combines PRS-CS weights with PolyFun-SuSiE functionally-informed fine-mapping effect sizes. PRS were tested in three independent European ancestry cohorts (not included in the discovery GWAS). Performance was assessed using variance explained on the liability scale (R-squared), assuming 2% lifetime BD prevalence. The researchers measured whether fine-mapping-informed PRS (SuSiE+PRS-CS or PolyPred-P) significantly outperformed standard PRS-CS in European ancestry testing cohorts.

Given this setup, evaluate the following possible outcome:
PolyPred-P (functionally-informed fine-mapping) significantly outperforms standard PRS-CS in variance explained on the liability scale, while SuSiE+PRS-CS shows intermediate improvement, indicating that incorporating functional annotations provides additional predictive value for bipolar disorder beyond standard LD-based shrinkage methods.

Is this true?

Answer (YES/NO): NO